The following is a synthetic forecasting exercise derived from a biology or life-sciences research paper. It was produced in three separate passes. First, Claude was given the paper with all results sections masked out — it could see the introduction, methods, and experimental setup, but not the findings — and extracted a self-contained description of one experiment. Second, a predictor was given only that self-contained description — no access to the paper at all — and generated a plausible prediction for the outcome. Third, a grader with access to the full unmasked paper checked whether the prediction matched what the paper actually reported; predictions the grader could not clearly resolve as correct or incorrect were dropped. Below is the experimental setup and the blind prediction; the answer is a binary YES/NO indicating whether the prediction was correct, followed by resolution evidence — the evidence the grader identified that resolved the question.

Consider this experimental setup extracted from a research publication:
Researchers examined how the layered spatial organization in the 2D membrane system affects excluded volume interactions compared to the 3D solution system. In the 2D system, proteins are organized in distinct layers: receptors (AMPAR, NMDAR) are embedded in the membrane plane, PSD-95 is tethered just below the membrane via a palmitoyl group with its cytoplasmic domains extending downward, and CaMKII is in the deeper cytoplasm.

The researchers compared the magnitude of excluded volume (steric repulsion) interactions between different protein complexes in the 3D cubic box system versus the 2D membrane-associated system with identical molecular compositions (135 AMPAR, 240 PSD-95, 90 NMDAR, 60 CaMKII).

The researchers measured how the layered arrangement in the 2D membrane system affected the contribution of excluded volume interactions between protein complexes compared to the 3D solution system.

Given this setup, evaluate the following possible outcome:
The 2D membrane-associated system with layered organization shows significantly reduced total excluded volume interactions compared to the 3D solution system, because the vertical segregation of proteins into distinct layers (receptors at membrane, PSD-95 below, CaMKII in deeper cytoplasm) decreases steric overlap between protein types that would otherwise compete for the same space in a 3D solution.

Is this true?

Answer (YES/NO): YES